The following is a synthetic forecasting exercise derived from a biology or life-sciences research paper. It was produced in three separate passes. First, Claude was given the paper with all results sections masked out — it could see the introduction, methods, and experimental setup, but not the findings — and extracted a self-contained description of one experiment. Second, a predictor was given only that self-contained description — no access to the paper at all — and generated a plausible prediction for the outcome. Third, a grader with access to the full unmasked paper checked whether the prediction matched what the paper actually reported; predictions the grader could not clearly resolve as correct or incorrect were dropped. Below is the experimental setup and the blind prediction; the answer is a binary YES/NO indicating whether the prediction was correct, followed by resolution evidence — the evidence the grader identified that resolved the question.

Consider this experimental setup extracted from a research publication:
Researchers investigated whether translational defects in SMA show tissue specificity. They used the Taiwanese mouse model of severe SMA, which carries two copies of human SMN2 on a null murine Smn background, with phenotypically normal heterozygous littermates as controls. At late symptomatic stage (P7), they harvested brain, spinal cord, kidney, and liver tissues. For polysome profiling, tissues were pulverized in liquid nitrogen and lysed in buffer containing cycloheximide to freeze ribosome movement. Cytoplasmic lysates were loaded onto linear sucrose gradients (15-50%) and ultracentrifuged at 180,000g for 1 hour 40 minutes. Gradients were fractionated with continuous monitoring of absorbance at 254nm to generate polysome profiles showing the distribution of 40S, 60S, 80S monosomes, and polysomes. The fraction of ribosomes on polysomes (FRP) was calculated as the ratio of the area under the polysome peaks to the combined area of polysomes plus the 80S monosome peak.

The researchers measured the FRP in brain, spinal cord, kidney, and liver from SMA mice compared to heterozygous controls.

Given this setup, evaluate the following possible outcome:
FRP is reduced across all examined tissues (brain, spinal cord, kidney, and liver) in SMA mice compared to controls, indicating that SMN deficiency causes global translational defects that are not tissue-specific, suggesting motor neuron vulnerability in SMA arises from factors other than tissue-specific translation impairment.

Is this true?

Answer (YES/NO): NO